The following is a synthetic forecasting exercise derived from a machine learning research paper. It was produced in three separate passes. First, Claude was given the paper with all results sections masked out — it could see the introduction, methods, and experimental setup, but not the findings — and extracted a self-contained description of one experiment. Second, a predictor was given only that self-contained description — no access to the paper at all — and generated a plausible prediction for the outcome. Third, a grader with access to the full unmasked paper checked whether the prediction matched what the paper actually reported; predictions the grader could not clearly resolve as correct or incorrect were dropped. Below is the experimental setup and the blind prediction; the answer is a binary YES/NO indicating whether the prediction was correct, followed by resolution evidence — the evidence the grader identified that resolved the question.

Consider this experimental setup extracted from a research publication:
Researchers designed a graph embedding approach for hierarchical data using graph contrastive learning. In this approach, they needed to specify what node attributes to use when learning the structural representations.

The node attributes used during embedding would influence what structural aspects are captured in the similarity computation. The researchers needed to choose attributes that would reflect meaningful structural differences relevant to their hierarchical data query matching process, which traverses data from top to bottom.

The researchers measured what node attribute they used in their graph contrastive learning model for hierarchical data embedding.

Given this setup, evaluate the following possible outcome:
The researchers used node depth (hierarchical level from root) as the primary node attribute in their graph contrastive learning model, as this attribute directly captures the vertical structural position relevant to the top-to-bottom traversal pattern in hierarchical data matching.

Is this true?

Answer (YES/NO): YES